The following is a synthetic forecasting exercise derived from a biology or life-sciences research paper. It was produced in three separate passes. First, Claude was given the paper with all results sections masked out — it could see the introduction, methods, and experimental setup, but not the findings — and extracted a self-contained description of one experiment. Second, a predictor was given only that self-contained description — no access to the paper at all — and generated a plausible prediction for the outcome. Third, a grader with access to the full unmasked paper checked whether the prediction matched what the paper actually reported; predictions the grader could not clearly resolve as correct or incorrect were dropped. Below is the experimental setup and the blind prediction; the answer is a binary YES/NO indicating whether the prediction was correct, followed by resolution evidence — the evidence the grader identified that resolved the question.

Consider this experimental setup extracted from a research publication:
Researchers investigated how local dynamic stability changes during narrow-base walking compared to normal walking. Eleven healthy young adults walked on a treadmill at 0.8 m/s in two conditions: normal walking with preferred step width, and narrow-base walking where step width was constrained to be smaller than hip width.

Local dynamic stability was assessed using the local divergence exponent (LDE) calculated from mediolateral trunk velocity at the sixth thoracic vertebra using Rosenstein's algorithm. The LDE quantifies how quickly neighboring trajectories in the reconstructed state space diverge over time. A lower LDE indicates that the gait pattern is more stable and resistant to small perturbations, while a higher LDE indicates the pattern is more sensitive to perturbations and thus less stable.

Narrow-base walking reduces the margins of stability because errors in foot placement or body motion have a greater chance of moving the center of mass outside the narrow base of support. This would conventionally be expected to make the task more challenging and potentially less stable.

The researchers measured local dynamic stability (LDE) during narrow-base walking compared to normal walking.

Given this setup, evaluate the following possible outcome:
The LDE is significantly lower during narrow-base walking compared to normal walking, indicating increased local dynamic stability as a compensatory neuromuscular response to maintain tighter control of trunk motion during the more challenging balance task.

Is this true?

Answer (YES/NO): YES